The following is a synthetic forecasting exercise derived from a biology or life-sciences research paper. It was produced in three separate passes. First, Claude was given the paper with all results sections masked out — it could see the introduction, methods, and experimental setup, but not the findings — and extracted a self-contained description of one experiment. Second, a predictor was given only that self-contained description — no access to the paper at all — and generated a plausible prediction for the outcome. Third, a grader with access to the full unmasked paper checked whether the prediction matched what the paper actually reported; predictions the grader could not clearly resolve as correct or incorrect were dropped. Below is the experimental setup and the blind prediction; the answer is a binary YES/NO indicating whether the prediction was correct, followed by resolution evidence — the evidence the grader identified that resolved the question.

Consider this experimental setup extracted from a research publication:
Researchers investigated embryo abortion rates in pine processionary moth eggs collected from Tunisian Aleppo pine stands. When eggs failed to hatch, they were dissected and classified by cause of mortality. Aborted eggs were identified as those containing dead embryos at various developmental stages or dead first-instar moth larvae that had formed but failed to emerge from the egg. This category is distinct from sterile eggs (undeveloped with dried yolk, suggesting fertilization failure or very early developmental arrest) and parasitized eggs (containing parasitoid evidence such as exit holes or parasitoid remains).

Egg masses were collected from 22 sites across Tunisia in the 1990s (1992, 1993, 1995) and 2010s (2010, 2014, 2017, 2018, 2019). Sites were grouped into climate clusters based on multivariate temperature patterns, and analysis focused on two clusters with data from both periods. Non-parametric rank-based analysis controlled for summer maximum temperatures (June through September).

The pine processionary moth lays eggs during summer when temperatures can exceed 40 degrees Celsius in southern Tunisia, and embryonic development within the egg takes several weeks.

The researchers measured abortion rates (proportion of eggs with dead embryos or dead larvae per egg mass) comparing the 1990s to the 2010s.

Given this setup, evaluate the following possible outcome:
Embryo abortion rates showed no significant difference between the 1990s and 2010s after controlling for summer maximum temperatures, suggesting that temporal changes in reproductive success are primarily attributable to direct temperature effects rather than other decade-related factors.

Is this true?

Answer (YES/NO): NO